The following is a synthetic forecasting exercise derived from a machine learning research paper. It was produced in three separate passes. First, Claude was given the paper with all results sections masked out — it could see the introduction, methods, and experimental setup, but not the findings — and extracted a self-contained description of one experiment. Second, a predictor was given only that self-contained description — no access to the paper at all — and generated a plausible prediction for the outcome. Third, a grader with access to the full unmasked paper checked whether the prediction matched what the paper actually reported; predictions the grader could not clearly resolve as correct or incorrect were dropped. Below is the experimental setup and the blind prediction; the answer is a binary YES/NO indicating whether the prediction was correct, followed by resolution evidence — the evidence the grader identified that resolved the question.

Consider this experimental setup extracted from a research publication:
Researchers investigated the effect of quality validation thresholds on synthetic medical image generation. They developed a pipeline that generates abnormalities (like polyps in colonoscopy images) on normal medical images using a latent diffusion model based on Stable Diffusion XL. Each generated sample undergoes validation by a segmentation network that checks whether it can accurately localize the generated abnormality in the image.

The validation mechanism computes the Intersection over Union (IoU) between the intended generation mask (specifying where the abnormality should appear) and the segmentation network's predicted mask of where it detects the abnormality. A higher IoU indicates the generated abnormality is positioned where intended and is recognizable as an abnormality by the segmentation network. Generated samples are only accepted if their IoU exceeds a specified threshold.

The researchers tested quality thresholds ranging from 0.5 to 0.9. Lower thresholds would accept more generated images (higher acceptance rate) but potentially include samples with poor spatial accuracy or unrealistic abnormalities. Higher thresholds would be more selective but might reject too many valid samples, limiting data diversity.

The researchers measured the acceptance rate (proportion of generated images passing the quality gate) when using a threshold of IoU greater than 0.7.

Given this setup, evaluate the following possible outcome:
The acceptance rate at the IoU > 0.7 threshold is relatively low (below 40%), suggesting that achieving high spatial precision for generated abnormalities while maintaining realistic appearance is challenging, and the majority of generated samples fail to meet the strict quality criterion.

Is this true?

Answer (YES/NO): NO